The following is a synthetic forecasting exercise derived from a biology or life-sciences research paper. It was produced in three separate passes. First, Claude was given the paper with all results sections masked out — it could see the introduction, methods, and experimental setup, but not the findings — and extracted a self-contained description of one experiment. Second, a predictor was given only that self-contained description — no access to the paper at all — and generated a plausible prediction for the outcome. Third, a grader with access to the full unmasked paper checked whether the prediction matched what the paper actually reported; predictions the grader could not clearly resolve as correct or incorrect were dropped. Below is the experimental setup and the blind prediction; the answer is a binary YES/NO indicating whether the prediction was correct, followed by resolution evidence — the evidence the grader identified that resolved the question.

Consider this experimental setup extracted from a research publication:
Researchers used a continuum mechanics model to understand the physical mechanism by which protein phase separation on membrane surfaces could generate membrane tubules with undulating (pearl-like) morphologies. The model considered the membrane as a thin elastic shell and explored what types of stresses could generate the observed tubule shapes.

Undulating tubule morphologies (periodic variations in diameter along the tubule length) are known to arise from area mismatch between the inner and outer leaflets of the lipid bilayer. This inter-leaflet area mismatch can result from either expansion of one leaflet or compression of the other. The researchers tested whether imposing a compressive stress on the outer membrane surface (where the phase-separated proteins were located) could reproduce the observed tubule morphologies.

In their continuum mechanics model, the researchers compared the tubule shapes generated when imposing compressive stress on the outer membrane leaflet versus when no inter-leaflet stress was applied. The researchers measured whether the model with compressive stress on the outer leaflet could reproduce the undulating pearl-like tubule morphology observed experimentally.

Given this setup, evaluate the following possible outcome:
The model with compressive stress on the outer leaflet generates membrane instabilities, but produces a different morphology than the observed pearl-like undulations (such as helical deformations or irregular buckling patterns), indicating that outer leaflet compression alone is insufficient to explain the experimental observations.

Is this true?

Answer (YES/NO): NO